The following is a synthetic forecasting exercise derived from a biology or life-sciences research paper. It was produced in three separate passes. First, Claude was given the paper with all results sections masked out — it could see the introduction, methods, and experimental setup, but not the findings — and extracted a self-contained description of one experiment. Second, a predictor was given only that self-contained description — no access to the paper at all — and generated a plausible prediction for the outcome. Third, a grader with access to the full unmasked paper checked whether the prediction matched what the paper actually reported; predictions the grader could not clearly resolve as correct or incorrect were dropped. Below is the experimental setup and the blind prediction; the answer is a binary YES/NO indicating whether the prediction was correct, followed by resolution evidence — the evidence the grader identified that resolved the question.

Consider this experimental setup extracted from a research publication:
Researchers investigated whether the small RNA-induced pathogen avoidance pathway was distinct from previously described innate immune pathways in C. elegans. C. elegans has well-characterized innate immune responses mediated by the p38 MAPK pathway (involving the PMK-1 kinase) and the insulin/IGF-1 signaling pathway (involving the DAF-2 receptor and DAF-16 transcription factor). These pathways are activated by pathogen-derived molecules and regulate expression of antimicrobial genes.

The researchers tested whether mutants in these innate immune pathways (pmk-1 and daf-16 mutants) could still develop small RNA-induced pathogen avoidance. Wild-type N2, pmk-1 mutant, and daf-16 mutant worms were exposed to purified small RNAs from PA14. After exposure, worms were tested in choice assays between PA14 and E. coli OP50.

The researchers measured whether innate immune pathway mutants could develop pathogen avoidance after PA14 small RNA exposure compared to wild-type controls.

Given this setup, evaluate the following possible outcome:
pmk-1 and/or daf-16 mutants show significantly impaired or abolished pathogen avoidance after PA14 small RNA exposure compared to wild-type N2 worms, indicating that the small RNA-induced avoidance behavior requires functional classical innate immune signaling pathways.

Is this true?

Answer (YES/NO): NO